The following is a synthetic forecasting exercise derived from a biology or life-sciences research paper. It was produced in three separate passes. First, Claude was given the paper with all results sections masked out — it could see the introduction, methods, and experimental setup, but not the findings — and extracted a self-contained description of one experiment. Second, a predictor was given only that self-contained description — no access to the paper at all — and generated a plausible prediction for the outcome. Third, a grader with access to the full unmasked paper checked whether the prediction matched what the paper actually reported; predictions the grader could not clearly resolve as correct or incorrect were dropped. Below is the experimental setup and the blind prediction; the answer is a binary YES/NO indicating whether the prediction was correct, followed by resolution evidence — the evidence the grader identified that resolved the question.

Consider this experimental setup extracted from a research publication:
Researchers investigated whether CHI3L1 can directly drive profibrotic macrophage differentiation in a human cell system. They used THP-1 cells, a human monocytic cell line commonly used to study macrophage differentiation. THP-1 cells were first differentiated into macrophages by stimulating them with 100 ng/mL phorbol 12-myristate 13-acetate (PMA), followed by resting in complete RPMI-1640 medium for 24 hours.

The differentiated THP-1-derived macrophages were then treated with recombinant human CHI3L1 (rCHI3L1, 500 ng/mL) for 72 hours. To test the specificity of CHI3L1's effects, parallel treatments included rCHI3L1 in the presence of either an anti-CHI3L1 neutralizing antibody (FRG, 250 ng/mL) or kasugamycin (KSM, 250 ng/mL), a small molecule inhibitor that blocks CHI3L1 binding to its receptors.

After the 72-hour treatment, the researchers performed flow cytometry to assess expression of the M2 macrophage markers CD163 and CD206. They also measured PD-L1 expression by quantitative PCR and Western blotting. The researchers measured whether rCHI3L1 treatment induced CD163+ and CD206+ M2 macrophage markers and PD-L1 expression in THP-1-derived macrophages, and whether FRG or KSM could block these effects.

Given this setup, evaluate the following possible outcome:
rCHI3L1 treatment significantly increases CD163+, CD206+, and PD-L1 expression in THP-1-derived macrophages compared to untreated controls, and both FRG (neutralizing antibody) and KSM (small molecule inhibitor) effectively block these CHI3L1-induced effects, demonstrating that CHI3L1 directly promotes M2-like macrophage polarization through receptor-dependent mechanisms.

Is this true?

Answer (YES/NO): YES